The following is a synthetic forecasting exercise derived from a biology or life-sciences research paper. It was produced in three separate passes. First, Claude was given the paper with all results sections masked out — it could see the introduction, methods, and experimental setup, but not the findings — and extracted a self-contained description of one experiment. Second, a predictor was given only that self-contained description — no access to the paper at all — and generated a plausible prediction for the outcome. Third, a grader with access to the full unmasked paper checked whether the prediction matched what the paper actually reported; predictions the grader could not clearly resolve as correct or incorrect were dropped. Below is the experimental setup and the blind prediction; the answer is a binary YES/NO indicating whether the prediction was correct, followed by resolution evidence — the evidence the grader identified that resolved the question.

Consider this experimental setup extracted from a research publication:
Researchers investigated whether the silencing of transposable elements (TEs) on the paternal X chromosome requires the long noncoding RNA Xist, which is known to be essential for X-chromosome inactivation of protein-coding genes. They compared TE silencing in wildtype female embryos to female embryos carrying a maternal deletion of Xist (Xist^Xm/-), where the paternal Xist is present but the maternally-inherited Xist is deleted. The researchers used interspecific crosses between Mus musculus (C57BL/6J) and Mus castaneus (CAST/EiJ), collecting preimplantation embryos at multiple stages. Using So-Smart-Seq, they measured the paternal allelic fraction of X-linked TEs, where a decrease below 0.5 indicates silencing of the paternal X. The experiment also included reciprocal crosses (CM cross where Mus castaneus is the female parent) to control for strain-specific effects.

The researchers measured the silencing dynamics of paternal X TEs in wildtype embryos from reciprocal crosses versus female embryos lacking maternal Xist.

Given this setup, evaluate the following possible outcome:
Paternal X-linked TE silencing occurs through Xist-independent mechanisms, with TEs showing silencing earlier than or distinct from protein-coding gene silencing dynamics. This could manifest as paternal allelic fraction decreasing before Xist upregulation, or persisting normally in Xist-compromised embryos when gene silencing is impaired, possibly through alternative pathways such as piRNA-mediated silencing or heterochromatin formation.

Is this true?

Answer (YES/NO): NO